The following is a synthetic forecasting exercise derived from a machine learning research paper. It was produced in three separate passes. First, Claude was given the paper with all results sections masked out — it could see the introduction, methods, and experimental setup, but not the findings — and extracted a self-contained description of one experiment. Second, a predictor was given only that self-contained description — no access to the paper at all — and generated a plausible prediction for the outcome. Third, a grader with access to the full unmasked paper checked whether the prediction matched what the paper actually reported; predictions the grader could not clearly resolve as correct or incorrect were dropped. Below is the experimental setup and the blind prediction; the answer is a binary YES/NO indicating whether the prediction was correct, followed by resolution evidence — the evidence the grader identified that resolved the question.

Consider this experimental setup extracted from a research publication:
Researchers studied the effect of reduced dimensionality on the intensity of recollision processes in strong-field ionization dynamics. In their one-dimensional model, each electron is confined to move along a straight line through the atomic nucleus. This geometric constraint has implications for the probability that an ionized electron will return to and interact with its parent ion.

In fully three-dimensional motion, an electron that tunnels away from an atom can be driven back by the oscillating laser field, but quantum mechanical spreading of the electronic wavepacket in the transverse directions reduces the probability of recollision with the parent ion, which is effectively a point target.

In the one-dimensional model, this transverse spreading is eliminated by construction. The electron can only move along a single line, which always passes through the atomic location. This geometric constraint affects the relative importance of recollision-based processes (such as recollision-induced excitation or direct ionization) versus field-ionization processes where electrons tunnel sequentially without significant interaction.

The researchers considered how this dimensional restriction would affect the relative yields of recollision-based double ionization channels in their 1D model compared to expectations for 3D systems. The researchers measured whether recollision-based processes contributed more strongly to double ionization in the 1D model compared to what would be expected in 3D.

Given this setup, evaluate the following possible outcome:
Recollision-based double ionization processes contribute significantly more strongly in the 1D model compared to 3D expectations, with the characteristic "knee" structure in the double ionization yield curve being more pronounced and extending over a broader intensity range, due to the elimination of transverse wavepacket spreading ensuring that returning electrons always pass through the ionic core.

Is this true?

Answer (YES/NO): YES